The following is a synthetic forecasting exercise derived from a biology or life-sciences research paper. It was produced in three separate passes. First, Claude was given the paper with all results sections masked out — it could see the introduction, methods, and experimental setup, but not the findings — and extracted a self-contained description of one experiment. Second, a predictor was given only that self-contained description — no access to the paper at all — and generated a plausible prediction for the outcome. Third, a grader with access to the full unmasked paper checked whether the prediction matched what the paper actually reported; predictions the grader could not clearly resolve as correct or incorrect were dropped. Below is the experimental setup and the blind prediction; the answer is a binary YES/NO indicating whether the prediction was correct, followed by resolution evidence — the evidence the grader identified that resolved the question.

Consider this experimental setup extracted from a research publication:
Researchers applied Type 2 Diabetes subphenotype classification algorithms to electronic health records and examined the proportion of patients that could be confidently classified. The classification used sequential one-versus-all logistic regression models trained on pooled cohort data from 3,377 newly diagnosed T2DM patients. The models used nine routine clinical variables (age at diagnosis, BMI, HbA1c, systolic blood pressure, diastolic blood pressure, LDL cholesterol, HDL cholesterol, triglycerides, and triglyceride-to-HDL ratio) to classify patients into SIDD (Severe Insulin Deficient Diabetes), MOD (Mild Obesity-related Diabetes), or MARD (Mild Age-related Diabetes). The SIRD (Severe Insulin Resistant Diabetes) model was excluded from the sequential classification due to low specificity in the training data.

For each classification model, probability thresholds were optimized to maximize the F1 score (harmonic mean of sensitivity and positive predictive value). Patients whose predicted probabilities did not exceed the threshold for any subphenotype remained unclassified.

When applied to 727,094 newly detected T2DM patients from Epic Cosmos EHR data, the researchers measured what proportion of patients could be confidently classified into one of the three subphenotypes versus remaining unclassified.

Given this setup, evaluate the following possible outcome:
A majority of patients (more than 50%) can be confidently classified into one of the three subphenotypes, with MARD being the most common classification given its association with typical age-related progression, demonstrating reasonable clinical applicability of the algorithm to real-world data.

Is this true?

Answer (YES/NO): YES